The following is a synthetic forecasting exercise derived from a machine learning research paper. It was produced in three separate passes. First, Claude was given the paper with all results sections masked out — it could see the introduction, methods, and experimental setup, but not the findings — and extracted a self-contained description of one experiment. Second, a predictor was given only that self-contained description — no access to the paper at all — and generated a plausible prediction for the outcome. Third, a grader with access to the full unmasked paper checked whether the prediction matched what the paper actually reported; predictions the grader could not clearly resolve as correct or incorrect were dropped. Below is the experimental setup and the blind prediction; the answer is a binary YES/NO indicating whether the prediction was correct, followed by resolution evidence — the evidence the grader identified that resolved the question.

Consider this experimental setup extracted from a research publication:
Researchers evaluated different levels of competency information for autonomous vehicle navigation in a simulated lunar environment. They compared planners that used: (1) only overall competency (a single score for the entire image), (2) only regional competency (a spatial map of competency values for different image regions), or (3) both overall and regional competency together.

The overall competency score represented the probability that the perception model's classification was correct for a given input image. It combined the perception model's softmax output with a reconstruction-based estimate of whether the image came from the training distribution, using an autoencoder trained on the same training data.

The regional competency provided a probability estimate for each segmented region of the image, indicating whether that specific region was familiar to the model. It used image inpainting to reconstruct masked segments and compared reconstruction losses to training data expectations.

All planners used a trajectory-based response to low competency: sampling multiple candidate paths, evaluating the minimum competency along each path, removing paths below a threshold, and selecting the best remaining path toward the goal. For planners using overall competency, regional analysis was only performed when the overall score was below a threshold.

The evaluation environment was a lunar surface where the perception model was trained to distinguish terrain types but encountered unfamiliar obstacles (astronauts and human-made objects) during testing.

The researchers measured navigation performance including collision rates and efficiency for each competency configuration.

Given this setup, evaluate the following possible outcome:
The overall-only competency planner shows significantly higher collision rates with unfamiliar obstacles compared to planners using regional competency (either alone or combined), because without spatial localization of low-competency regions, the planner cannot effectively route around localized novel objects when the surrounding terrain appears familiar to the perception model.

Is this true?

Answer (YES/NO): NO